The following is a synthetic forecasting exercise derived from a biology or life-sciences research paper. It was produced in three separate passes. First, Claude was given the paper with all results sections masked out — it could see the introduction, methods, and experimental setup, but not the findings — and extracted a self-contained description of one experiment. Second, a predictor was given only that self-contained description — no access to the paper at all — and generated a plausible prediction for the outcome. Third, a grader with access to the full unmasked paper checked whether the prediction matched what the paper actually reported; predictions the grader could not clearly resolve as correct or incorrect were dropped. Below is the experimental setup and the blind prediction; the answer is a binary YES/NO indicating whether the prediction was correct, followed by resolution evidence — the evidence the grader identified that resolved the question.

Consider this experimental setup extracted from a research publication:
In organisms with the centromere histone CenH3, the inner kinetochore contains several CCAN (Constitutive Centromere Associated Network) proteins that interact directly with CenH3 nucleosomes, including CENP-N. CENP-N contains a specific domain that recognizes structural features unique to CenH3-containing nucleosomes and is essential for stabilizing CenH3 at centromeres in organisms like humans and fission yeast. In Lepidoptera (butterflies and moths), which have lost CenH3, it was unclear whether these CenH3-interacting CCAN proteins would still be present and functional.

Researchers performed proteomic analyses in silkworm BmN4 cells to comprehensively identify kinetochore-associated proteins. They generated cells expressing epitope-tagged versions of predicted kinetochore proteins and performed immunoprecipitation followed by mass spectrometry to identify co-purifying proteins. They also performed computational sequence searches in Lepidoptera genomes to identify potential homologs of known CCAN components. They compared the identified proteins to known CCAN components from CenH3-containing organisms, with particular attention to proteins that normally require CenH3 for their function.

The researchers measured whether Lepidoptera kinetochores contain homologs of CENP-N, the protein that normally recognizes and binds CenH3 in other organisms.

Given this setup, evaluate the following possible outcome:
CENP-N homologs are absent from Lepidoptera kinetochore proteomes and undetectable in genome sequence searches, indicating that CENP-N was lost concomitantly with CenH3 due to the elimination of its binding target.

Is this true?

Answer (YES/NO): NO